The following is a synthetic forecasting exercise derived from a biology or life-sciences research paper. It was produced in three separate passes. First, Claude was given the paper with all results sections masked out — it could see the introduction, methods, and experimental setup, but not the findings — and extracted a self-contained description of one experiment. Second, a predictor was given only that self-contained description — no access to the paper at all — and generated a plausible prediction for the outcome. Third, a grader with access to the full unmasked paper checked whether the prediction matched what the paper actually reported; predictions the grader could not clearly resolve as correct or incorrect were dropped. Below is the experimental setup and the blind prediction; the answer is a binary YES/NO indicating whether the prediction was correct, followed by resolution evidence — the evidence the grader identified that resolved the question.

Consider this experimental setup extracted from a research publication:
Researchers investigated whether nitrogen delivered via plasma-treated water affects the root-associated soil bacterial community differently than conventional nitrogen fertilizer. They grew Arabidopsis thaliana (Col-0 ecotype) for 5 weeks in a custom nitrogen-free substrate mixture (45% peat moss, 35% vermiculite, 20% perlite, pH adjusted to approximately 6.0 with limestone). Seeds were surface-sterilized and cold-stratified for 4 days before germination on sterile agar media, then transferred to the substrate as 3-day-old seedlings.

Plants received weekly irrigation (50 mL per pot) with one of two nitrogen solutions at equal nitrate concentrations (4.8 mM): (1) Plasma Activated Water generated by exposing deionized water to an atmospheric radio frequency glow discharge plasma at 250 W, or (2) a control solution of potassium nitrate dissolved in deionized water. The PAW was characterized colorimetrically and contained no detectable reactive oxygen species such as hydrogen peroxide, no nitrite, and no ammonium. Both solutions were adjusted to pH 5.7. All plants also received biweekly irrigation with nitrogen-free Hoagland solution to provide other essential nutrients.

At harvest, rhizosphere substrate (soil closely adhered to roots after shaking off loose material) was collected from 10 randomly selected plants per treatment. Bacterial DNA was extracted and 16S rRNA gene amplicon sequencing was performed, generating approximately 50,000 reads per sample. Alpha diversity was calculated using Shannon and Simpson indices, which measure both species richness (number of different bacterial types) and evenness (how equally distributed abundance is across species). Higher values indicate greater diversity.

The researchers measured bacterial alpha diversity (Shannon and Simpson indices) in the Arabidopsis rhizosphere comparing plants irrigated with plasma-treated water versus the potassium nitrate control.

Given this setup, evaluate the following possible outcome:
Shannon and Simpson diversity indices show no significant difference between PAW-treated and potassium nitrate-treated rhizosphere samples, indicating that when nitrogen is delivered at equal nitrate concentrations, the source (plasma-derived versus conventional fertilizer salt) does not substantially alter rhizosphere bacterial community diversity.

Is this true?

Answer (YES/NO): YES